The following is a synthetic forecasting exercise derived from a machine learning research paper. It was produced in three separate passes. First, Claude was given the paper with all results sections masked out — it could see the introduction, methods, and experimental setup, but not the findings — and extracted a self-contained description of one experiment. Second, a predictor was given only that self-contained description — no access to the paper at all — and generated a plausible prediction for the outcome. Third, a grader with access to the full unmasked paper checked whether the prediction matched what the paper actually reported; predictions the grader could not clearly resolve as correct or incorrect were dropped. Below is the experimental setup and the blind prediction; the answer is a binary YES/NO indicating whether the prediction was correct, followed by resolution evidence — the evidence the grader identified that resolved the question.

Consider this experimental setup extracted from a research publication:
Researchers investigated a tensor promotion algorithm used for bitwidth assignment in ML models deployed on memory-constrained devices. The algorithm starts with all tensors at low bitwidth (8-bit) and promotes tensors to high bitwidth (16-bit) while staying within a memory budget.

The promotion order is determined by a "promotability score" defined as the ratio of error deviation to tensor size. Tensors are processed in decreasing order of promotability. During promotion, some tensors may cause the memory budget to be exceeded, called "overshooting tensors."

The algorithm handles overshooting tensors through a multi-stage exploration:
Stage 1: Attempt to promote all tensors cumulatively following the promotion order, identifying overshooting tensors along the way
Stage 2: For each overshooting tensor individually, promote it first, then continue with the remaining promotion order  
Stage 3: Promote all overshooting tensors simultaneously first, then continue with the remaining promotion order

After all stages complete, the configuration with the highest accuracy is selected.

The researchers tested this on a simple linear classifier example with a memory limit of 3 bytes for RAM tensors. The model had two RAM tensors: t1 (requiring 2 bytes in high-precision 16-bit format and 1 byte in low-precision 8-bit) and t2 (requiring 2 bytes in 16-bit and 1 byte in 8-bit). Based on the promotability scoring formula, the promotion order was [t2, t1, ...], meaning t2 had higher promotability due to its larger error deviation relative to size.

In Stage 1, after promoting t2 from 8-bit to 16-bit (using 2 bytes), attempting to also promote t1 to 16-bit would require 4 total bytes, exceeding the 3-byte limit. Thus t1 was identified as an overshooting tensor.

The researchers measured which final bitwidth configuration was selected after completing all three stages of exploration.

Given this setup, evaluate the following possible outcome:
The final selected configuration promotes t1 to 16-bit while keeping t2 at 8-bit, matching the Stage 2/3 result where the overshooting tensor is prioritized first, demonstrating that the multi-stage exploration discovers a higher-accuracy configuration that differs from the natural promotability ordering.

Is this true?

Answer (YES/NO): YES